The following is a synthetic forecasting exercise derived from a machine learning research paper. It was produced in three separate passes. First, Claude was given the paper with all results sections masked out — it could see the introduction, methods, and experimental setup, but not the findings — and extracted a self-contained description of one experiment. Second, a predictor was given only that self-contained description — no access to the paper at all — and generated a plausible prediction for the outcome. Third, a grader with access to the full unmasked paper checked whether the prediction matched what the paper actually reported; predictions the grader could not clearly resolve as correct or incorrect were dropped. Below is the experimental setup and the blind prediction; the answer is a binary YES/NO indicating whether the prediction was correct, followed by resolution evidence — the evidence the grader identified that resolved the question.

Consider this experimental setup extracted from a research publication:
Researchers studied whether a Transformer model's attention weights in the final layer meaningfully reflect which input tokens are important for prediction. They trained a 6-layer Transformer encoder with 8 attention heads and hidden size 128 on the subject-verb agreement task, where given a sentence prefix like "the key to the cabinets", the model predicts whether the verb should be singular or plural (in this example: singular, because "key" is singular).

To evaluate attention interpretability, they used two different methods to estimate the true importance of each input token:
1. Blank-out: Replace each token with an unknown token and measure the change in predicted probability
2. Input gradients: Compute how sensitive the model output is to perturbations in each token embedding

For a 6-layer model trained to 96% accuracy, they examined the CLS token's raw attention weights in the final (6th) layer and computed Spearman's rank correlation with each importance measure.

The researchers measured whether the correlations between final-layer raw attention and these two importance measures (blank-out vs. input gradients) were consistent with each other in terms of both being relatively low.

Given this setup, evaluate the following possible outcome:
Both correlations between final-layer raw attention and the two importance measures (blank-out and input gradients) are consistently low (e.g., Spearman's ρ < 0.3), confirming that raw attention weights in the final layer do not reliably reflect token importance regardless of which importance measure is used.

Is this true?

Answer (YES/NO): YES